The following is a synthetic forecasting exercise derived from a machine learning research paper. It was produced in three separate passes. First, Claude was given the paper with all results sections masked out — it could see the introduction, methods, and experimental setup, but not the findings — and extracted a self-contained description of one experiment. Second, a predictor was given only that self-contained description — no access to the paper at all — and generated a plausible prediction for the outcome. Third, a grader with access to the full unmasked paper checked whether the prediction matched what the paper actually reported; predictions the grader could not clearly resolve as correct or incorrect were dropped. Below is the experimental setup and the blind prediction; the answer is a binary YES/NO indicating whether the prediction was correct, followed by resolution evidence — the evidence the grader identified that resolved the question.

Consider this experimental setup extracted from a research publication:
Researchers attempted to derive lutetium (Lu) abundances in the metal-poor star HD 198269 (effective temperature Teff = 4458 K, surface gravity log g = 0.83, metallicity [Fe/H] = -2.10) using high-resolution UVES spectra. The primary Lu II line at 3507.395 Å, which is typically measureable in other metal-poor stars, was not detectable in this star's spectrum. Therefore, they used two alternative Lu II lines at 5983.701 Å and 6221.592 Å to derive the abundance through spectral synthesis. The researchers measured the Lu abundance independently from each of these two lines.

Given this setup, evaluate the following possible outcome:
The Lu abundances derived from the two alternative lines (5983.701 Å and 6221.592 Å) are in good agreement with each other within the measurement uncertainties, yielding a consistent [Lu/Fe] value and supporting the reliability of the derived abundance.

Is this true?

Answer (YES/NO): NO